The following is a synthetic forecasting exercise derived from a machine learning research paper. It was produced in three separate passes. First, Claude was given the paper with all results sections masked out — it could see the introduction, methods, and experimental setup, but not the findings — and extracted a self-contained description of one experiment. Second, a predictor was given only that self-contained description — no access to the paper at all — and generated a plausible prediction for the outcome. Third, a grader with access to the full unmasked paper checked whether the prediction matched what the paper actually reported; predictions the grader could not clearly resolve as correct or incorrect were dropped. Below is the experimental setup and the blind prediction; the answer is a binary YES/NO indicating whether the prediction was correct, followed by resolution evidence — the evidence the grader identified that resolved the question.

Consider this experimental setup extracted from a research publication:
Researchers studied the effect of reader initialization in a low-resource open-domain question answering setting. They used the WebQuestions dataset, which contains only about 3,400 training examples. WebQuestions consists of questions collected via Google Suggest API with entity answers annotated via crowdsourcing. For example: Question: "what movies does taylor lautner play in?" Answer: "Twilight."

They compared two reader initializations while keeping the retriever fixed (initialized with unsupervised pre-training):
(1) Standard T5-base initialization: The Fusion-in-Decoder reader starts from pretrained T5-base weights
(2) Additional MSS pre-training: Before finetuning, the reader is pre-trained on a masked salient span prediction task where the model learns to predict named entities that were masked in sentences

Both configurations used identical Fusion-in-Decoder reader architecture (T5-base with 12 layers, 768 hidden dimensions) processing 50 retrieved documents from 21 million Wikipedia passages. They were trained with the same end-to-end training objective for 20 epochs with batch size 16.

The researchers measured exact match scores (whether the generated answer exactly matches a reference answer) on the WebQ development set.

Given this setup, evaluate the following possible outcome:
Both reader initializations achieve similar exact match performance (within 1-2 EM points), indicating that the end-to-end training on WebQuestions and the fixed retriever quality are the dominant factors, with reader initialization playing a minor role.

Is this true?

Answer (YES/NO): NO